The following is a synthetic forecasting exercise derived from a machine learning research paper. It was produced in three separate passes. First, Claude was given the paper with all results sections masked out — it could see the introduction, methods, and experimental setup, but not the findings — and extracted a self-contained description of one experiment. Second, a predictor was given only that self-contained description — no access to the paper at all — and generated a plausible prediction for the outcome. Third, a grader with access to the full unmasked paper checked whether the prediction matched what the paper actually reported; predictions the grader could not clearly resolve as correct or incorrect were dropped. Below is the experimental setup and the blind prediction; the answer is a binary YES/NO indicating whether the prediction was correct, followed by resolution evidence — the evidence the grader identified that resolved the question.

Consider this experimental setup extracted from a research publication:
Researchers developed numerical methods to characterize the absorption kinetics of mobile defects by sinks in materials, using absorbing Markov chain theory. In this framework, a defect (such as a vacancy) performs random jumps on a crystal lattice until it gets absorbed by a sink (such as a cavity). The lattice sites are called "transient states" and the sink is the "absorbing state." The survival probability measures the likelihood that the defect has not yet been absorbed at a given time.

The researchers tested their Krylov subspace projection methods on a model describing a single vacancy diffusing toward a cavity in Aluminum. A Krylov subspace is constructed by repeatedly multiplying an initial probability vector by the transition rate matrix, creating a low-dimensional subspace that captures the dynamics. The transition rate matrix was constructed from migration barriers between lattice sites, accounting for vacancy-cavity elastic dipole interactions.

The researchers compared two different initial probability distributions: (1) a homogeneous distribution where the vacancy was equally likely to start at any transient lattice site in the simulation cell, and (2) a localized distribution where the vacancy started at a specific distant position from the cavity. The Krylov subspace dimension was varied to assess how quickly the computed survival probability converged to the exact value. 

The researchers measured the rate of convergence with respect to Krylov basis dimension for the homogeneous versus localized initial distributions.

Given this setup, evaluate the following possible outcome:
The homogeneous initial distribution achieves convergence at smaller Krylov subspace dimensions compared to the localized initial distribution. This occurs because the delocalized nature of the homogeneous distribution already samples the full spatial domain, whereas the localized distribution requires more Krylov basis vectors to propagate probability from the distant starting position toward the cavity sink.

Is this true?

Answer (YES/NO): YES